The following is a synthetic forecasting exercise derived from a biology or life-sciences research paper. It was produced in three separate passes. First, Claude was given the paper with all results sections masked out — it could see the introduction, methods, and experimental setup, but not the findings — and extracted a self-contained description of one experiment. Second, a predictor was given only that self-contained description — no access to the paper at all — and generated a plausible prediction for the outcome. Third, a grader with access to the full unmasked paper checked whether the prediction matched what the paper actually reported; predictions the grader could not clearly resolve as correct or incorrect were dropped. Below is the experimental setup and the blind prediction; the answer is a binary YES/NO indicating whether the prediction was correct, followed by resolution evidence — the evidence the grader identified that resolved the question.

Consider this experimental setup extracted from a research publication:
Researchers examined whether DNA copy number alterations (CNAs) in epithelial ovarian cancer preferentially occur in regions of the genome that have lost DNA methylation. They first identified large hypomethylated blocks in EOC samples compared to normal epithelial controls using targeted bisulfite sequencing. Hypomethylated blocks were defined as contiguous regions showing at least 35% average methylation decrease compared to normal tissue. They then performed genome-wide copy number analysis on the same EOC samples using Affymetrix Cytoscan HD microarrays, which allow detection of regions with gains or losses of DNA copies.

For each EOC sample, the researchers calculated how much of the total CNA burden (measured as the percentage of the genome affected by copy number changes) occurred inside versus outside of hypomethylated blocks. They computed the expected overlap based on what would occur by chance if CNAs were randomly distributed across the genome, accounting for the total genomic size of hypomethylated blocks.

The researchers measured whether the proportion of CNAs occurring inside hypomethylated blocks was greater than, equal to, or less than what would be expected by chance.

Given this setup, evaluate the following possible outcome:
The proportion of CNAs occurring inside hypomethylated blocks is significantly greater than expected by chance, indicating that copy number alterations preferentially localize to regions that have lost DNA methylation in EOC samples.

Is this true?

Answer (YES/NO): YES